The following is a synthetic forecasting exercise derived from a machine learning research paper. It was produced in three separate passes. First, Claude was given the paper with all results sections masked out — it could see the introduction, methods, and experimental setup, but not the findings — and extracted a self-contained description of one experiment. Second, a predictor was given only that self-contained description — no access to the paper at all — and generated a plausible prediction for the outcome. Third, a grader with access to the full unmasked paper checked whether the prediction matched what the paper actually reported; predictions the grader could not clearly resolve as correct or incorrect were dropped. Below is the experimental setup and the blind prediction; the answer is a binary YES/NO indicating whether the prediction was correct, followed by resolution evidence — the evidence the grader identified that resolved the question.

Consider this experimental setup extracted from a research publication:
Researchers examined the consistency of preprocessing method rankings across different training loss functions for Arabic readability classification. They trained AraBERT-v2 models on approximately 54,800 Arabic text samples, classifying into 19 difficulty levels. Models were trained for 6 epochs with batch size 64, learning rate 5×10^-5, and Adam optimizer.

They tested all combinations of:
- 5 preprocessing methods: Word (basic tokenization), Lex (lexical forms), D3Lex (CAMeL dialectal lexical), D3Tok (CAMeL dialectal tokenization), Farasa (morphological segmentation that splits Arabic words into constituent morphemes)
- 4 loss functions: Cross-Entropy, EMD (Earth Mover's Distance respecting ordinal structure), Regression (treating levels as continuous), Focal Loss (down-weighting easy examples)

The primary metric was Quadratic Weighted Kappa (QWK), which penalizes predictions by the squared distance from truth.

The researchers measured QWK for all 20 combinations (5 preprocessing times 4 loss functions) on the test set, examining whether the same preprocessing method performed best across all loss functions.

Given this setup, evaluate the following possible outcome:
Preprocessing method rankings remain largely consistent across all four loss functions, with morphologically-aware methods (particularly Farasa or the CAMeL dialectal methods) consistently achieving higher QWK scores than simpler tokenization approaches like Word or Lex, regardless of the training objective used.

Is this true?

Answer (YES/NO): YES